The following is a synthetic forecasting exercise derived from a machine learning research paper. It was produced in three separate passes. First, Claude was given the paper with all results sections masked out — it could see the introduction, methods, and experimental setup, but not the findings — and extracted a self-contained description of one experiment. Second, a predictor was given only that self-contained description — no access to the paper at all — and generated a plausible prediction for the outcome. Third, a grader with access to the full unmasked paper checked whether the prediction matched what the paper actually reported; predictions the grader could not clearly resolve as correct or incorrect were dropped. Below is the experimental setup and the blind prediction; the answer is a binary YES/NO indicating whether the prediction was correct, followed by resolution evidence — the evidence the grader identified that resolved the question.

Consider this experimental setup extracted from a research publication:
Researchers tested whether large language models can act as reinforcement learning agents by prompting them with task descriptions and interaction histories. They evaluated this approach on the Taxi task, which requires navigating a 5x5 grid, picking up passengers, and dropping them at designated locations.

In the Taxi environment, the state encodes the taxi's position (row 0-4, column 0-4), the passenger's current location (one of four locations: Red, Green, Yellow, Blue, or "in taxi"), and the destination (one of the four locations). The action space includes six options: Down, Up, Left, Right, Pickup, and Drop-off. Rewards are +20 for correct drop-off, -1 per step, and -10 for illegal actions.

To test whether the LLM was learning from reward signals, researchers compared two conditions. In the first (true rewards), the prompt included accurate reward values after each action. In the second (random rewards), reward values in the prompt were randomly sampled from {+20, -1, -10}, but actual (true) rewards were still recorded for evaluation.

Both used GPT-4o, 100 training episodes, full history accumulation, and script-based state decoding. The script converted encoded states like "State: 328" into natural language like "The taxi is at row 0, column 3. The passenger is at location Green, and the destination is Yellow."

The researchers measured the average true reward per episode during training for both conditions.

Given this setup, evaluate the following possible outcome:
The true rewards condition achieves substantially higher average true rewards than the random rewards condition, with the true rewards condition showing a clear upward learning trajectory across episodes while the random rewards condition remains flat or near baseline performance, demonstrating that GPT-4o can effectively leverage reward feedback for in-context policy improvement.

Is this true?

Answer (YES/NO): NO